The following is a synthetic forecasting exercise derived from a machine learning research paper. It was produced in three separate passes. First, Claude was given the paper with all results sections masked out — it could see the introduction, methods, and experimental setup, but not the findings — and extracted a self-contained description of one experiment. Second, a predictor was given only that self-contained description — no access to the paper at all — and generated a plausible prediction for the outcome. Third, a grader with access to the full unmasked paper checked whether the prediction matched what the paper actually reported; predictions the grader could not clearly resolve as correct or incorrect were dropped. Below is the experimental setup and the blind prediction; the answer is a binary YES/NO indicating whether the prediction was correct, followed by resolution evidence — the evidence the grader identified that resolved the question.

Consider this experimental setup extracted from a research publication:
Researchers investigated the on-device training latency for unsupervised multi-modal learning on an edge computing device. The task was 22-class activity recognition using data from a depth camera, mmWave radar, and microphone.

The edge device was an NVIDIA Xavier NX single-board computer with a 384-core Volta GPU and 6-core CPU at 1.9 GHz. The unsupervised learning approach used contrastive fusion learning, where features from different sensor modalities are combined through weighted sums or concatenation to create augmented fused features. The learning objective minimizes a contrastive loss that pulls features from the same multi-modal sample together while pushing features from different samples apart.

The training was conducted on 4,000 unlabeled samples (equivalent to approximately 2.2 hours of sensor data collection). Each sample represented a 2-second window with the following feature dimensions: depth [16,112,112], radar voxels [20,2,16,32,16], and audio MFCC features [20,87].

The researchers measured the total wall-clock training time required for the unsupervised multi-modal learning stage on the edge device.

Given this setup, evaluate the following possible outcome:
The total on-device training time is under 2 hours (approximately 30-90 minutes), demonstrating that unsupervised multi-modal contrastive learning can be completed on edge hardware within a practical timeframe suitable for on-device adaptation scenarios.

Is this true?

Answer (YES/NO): NO